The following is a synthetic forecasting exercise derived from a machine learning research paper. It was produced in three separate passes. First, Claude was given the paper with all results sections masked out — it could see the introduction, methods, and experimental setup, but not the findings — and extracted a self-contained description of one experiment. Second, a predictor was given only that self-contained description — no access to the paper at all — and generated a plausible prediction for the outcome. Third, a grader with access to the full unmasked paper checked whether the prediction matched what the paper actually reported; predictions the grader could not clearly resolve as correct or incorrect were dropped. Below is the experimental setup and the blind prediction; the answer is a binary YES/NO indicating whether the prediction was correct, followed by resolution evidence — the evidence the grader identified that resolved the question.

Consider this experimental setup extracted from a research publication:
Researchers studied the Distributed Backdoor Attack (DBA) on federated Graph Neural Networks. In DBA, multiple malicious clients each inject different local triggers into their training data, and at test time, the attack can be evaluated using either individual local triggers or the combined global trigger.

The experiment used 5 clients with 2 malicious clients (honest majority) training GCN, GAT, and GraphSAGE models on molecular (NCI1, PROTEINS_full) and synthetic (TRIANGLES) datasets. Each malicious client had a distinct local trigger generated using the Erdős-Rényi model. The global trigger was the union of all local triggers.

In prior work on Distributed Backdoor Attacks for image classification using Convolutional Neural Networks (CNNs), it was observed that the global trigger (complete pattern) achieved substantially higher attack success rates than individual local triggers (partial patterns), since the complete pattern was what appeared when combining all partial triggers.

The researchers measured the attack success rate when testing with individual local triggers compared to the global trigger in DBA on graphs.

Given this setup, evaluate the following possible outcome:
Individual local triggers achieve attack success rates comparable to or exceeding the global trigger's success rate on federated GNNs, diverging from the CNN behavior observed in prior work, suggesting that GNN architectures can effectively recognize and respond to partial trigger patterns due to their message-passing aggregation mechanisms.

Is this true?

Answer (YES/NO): YES